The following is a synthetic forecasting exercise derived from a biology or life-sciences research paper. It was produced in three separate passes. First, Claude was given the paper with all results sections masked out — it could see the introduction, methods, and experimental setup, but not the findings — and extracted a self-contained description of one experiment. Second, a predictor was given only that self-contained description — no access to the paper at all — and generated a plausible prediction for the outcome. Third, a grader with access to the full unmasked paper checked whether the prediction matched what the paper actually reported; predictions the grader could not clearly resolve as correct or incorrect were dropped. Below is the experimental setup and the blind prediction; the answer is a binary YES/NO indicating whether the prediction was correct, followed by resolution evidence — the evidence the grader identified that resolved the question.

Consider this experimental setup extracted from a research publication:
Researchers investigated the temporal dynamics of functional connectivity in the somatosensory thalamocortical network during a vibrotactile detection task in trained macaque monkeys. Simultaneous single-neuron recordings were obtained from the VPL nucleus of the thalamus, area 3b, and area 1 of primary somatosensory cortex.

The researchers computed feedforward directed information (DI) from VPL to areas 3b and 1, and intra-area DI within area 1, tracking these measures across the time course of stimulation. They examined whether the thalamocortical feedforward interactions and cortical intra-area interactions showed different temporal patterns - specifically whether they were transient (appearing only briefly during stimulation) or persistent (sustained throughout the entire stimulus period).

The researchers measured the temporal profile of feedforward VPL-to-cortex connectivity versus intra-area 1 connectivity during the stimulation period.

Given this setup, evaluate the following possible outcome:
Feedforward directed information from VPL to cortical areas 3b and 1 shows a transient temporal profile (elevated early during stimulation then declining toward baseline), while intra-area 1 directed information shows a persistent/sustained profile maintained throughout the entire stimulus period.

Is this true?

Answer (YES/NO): YES